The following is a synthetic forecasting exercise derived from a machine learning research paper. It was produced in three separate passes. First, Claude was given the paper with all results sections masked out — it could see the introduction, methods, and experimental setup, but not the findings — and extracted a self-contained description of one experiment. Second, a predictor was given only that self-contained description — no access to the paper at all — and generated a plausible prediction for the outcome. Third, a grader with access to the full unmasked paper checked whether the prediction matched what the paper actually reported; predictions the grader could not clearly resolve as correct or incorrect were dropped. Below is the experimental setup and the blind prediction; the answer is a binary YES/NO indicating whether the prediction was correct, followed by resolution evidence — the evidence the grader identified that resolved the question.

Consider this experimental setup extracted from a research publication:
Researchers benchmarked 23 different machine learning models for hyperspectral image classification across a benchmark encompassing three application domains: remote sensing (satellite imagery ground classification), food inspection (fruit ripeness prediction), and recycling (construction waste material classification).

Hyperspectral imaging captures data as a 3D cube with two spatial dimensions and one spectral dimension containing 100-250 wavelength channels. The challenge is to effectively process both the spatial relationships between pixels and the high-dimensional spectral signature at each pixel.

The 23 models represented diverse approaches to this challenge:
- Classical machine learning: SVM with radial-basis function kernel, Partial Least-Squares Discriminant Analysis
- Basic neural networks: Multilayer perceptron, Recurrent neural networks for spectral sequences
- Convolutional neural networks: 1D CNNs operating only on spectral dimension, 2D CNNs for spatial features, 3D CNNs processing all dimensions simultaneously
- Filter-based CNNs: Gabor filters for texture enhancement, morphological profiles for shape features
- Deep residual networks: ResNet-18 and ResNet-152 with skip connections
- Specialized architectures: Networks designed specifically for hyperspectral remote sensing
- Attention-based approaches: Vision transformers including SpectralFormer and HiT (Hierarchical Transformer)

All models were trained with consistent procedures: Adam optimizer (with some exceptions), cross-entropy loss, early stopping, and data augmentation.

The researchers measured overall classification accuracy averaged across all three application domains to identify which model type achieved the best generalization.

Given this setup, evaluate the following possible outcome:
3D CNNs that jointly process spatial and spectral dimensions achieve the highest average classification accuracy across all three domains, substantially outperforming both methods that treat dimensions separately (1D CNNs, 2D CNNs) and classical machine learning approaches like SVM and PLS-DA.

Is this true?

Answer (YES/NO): NO